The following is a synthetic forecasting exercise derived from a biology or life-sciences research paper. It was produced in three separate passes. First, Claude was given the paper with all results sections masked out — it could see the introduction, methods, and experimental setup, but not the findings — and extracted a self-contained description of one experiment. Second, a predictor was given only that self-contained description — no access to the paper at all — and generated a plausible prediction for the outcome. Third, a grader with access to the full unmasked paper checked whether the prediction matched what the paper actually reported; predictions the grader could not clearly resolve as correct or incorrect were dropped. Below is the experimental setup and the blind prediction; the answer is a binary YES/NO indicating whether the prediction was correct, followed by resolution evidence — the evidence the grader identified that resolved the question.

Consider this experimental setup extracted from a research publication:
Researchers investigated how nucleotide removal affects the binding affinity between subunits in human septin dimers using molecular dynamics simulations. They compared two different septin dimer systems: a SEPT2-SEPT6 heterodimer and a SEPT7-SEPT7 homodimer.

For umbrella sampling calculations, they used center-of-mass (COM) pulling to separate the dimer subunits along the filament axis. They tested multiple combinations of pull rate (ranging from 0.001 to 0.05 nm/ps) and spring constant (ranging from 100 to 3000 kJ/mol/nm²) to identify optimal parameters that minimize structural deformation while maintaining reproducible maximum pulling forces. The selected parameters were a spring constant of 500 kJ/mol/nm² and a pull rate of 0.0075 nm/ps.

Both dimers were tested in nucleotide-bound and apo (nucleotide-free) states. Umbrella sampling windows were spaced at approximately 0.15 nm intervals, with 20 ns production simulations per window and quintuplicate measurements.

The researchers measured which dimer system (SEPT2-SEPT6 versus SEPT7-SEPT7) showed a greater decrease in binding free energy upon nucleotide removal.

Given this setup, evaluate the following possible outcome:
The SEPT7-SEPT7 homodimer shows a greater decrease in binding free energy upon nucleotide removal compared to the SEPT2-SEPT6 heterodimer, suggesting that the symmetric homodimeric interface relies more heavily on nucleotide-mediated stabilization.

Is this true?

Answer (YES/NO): YES